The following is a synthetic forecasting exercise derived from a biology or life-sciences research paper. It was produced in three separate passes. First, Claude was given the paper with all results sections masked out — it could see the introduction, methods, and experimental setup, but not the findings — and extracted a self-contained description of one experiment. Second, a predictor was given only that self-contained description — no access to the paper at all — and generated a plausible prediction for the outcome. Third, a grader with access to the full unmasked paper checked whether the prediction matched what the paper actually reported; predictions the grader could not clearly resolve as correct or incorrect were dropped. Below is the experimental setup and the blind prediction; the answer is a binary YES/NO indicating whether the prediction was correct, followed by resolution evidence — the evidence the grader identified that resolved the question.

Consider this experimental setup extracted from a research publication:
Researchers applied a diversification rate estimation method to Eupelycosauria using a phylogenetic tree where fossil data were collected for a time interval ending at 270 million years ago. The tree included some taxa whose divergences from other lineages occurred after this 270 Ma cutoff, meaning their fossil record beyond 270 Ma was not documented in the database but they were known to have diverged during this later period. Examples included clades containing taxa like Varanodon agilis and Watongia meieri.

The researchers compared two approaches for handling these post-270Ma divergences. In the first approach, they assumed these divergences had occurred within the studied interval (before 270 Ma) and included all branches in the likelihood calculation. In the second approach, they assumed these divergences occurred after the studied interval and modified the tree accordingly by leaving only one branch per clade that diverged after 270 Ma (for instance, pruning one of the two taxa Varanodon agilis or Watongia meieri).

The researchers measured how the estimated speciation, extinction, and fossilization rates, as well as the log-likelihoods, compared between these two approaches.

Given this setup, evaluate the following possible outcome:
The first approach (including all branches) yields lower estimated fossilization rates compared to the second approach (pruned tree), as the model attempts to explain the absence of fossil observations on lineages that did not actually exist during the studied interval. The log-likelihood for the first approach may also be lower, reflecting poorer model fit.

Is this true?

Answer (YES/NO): NO